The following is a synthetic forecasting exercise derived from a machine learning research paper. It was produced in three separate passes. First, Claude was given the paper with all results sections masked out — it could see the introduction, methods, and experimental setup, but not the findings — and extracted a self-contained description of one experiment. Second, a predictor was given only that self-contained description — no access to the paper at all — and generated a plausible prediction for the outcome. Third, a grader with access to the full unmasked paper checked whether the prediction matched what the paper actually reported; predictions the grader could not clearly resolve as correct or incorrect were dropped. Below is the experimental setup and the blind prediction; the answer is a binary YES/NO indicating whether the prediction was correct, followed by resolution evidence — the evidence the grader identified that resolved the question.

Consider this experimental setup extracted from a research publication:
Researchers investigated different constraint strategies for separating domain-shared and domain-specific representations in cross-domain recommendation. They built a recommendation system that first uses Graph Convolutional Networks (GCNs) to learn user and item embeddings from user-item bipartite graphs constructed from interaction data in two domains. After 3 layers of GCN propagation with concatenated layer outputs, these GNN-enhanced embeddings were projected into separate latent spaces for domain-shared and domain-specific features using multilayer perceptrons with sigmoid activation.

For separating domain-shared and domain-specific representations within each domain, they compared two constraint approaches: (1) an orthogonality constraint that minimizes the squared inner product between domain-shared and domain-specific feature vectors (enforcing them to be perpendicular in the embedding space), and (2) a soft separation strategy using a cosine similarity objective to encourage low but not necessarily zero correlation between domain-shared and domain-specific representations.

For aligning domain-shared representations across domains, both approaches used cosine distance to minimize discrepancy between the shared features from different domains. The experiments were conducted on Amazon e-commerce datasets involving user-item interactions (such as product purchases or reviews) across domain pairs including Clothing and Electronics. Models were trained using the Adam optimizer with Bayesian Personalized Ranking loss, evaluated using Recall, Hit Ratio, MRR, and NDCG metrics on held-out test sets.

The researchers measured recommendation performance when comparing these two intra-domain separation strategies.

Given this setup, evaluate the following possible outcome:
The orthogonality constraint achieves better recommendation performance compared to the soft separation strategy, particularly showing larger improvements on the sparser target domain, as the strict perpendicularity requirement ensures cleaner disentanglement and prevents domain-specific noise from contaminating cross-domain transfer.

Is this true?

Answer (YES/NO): NO